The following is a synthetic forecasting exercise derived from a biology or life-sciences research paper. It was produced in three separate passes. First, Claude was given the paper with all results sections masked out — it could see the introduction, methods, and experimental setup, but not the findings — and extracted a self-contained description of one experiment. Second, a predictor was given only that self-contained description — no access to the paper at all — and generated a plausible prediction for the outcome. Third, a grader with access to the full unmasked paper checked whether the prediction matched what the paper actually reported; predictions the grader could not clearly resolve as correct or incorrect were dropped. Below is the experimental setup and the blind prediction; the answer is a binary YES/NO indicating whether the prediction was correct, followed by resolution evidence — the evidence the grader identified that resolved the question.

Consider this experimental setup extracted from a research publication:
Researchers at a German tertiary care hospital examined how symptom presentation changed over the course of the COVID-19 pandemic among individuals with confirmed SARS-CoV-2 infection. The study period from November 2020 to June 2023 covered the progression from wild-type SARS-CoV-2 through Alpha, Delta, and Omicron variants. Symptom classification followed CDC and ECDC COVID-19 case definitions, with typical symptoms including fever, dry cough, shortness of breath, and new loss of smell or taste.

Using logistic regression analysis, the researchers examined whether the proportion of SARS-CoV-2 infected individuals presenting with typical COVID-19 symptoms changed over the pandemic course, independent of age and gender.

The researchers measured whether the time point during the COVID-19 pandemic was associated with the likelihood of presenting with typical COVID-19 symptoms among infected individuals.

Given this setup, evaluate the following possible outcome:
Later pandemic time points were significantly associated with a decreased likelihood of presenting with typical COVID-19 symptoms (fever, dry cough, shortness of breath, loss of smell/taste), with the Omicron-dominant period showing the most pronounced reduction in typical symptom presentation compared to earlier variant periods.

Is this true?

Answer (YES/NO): NO